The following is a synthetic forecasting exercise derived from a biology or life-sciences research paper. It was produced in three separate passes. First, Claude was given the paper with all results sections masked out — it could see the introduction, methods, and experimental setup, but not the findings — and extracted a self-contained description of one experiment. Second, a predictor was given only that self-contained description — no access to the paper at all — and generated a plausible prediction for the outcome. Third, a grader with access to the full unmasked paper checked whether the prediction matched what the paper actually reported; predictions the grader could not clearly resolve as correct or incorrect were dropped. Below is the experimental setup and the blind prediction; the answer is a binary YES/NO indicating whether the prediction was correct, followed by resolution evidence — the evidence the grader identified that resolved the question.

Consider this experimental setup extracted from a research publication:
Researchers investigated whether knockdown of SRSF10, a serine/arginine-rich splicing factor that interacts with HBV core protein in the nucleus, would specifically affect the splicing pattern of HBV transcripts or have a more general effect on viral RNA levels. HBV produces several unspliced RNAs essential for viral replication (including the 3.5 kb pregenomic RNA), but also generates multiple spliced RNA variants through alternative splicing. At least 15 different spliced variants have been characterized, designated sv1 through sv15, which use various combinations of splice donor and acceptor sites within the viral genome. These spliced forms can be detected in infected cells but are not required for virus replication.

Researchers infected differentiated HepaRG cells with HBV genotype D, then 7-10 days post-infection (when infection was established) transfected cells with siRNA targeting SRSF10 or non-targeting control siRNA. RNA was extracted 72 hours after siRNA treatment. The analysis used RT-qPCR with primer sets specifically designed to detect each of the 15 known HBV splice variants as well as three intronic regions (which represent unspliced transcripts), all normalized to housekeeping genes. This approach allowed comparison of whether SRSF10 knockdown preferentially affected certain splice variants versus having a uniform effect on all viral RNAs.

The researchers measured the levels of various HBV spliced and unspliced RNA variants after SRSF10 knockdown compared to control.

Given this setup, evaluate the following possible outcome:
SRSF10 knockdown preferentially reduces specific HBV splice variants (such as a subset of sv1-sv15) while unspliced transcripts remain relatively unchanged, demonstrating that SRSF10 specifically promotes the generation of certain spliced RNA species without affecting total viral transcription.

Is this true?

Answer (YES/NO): NO